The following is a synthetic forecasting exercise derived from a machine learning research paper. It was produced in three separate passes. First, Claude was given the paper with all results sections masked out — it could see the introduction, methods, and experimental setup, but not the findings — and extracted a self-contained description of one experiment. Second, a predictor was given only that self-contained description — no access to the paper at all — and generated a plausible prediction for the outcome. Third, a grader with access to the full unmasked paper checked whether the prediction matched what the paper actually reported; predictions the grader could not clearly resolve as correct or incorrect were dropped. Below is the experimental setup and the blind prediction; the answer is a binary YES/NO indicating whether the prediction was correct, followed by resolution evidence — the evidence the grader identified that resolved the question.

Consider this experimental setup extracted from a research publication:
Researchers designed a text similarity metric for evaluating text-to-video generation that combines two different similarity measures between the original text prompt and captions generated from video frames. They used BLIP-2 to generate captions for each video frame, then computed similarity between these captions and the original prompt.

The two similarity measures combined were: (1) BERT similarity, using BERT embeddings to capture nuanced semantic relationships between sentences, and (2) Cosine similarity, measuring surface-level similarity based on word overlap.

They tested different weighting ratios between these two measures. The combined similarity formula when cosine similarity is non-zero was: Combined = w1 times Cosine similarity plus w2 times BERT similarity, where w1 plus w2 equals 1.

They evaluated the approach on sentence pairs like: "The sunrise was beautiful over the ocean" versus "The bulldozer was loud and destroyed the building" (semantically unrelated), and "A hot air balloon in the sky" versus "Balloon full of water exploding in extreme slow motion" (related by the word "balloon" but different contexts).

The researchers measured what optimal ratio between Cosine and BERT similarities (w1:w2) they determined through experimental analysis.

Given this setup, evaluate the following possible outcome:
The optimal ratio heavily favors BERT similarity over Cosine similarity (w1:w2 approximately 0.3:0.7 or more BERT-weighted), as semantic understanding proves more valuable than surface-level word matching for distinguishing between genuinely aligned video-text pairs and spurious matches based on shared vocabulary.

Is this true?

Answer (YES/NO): YES